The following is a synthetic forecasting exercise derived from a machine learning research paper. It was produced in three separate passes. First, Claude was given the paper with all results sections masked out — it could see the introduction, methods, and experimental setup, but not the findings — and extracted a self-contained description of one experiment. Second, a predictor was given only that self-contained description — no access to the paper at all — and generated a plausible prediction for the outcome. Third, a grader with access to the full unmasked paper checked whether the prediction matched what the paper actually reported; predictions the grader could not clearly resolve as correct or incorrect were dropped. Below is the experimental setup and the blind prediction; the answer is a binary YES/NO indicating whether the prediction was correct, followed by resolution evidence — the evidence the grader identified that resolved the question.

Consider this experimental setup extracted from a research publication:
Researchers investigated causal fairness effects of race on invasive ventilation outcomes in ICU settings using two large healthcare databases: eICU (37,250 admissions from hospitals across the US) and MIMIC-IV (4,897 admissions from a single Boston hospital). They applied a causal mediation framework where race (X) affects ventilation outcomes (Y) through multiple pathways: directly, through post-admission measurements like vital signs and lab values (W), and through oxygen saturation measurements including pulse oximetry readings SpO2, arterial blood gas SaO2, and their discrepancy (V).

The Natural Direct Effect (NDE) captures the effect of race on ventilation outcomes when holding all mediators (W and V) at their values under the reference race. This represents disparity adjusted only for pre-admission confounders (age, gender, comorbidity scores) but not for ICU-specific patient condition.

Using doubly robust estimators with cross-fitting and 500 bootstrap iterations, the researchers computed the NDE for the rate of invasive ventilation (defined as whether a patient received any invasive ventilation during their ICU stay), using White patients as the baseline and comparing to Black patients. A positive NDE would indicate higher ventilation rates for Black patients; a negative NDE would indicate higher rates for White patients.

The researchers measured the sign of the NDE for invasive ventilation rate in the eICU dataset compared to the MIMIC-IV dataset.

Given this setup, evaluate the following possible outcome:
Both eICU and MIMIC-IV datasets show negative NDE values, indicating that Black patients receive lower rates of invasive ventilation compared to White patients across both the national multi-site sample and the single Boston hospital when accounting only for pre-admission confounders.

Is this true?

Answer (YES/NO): NO